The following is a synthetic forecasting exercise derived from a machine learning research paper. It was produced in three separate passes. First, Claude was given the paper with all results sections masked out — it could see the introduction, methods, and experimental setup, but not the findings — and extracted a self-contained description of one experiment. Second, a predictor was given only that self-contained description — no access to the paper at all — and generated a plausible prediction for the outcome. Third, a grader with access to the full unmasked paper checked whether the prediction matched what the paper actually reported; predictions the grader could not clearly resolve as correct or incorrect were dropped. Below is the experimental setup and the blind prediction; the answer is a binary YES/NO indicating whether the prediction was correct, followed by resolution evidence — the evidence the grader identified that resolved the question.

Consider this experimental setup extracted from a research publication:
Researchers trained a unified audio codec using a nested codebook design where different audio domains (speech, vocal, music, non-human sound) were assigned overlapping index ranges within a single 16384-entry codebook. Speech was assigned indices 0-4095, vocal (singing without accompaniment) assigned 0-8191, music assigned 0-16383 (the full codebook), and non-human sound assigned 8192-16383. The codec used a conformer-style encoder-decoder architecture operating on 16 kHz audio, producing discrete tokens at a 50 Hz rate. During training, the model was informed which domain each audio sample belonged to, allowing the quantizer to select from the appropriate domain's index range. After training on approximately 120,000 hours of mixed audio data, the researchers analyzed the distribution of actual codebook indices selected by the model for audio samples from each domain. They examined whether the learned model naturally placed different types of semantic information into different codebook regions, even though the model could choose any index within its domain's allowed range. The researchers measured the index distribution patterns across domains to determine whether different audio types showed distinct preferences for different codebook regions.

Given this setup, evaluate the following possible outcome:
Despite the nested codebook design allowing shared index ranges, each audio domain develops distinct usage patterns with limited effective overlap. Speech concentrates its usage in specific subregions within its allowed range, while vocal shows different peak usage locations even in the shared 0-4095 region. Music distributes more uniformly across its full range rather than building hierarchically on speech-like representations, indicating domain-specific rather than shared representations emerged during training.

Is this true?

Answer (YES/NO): NO